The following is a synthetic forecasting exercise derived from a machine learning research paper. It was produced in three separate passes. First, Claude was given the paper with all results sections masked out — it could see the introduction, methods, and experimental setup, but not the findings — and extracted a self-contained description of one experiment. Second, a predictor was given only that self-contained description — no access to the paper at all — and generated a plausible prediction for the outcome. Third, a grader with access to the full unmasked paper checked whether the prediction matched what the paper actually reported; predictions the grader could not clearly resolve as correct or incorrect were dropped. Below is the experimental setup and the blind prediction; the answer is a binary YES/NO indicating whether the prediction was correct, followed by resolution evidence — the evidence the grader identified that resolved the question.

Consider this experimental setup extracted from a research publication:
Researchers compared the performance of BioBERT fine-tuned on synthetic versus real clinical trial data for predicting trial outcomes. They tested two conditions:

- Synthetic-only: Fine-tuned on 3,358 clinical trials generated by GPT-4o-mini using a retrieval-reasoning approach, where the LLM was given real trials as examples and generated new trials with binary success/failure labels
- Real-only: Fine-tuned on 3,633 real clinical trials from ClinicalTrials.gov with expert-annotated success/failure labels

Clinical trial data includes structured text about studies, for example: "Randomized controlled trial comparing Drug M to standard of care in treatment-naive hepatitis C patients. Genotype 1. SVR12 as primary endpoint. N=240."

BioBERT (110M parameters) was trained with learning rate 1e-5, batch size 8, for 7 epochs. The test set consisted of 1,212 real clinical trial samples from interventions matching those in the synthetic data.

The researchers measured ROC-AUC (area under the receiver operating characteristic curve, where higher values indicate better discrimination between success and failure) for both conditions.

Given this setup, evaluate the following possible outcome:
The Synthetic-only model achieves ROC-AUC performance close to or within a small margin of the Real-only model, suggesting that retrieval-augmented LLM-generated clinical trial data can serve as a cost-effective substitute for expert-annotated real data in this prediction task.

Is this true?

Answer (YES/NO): NO